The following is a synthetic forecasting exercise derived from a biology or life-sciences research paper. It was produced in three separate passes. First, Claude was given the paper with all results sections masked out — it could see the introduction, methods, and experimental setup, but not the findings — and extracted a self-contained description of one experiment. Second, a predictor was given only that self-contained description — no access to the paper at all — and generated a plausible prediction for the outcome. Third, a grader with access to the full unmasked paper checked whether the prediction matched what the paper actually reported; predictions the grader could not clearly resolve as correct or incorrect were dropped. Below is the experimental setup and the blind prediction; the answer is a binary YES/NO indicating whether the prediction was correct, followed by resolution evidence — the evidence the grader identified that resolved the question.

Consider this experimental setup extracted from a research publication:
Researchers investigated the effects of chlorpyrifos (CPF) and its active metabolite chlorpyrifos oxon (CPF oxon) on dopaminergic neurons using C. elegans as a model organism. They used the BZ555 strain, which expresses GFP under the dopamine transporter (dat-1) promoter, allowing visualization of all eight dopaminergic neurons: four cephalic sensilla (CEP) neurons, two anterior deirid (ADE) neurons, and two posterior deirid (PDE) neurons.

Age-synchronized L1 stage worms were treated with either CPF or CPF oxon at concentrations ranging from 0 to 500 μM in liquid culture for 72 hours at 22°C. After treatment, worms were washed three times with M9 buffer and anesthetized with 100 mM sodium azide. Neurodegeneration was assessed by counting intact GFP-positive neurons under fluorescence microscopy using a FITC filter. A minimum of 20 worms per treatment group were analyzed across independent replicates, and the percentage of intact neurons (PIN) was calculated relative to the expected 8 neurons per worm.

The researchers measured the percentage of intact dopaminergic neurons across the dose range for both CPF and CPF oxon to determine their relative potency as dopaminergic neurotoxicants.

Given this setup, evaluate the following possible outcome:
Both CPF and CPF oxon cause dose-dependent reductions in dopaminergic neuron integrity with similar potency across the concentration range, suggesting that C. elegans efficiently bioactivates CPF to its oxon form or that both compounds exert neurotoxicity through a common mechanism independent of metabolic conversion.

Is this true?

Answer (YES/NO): NO